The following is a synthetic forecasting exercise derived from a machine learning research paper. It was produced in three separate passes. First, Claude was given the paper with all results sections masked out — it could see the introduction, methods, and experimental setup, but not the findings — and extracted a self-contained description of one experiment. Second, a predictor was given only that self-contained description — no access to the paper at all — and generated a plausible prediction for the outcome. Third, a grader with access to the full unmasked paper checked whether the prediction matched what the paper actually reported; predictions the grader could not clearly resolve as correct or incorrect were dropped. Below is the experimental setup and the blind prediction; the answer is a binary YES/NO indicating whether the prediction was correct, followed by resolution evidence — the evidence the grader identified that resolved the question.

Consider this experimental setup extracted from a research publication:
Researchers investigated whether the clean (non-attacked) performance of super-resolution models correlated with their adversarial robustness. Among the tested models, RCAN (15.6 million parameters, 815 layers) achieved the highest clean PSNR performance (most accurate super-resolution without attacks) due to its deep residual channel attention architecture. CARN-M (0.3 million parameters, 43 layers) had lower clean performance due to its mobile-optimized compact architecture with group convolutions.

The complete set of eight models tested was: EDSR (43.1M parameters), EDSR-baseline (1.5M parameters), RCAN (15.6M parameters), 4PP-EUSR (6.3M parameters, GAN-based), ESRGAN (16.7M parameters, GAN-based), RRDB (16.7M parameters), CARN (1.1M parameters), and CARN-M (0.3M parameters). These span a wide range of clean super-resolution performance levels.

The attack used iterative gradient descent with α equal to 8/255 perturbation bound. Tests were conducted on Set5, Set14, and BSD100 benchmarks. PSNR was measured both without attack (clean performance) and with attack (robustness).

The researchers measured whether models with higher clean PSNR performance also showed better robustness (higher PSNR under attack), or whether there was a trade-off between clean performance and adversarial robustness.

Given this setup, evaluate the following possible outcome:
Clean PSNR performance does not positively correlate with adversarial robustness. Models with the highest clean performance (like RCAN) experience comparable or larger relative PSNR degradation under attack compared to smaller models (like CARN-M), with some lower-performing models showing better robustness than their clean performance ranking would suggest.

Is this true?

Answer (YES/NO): YES